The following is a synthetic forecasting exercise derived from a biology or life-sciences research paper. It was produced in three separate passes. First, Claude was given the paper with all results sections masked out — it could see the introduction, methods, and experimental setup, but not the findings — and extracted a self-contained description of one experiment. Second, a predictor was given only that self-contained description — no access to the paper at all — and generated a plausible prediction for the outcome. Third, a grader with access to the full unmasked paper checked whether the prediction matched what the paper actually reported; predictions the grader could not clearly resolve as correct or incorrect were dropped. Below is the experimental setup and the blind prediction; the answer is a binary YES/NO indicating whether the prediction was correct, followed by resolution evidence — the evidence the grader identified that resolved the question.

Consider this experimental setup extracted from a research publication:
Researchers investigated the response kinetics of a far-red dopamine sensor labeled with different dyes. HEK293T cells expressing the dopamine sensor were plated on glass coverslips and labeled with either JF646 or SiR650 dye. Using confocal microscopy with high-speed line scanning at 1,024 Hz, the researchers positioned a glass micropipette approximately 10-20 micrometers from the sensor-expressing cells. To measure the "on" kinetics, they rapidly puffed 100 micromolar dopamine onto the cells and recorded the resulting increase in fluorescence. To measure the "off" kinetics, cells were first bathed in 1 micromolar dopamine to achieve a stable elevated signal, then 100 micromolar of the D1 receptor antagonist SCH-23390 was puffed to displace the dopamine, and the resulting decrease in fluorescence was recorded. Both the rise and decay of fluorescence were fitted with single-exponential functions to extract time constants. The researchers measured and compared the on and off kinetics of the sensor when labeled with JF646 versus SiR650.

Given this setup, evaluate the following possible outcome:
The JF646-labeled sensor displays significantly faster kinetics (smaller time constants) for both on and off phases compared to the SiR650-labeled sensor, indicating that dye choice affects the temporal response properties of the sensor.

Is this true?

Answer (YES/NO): NO